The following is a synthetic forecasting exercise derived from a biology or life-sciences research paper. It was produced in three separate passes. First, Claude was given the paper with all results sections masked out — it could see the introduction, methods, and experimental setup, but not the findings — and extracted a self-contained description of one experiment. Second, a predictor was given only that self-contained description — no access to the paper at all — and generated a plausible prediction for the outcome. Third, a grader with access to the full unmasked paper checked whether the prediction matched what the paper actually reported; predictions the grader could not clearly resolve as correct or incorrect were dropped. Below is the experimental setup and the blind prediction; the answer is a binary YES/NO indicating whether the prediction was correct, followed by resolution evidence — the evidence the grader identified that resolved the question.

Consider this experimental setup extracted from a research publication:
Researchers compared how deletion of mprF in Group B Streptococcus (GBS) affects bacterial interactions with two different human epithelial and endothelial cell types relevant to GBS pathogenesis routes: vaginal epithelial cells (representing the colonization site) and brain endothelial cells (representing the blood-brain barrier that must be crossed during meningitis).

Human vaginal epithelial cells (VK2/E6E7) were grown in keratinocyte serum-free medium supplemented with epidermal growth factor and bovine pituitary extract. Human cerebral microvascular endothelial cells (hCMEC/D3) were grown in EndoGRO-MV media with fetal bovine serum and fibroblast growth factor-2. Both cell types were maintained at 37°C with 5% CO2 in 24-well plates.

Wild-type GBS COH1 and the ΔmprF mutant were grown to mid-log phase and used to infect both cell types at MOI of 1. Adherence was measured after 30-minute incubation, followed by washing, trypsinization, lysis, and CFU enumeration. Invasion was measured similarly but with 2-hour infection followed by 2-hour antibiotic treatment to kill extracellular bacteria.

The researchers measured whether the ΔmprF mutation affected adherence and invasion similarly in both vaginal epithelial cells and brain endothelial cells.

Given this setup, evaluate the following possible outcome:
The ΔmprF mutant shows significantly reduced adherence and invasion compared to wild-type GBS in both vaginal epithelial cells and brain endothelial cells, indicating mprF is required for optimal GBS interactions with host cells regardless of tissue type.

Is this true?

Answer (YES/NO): NO